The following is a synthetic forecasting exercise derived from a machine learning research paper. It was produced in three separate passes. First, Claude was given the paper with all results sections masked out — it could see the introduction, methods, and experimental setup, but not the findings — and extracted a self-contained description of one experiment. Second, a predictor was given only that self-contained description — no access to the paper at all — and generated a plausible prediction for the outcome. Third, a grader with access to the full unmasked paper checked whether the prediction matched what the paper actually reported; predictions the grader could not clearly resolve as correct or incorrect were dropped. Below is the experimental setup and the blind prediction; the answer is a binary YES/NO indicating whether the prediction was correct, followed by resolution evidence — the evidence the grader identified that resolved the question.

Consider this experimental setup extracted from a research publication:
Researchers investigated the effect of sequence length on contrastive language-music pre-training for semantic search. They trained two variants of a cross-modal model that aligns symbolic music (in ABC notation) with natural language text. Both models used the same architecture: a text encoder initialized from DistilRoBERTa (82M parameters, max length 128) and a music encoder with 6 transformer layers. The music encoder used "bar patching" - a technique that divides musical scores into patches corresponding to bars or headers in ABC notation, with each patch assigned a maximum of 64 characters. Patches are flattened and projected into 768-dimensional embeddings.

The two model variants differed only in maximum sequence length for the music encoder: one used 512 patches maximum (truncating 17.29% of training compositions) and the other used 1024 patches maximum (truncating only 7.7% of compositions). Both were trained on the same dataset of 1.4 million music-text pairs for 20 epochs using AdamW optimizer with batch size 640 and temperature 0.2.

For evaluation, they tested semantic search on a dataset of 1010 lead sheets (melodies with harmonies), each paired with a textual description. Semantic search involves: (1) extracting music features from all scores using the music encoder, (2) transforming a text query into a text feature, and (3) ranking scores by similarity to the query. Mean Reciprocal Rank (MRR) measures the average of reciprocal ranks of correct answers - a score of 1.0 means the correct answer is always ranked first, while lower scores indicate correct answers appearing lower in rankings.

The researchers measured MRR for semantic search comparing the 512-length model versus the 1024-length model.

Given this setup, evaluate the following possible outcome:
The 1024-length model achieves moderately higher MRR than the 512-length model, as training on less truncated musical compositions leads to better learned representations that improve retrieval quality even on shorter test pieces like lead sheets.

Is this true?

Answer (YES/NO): NO